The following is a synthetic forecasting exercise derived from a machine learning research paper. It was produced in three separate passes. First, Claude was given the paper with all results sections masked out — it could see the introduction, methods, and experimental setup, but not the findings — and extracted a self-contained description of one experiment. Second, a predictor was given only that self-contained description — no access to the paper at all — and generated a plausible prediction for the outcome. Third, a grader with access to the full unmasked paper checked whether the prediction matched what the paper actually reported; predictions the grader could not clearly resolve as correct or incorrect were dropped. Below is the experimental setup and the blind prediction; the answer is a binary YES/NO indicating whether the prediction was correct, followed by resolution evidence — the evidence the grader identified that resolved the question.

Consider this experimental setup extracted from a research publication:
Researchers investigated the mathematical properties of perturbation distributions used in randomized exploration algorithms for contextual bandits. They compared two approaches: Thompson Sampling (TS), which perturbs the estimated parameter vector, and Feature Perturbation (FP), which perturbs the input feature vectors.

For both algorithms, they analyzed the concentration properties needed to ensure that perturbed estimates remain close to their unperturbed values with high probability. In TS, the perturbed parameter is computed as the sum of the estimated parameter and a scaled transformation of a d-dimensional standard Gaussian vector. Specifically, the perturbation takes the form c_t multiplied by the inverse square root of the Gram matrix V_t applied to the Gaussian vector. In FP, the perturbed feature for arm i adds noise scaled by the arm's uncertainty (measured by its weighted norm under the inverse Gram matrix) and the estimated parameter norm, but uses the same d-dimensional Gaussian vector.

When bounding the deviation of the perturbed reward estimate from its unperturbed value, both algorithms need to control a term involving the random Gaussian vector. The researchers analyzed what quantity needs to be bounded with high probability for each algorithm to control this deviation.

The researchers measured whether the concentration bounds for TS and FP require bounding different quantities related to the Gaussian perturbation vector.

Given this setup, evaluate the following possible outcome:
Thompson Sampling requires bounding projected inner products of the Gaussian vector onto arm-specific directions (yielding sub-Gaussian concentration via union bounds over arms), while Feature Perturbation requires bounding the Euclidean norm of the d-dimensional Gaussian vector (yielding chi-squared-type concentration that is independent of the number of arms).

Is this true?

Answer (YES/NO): NO